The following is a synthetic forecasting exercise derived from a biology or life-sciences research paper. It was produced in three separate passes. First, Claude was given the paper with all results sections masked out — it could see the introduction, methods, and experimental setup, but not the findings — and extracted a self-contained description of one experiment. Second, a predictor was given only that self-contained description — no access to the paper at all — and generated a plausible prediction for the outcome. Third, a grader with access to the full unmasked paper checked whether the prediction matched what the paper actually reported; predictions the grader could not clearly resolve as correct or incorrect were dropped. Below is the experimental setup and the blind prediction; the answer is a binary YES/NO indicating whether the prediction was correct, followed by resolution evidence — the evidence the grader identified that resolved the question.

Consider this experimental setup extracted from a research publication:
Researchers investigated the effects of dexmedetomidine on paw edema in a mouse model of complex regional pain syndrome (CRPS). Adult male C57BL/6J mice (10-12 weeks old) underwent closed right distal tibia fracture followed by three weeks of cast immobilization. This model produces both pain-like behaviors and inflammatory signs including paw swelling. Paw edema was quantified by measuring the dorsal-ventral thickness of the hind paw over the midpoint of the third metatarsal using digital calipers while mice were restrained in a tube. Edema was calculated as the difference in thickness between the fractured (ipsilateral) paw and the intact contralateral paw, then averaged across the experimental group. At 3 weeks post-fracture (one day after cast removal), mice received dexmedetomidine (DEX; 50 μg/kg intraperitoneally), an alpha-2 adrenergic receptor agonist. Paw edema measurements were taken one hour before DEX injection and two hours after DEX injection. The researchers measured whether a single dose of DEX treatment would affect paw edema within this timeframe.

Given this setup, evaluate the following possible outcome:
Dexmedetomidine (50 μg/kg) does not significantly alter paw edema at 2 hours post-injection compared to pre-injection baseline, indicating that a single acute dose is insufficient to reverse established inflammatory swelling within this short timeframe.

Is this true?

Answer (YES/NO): YES